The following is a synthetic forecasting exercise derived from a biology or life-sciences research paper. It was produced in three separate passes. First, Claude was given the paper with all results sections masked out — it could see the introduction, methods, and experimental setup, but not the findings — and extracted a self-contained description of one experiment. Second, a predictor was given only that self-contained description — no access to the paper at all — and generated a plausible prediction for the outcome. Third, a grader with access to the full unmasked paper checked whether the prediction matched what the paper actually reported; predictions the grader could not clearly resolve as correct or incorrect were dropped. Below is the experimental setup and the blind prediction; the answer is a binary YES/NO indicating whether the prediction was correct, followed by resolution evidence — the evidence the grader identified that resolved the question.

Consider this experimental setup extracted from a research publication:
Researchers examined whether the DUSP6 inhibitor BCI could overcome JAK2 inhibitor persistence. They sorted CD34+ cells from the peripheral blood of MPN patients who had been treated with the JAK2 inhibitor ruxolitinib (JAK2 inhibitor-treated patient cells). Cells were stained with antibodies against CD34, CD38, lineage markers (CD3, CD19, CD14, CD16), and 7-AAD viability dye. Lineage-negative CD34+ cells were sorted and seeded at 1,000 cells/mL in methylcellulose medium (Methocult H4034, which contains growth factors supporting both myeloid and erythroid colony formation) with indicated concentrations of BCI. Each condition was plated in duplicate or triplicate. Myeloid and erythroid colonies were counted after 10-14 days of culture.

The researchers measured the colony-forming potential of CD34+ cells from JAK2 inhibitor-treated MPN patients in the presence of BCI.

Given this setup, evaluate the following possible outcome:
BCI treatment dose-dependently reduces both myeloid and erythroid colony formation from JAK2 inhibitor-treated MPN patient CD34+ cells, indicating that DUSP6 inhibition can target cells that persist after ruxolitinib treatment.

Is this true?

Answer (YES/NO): NO